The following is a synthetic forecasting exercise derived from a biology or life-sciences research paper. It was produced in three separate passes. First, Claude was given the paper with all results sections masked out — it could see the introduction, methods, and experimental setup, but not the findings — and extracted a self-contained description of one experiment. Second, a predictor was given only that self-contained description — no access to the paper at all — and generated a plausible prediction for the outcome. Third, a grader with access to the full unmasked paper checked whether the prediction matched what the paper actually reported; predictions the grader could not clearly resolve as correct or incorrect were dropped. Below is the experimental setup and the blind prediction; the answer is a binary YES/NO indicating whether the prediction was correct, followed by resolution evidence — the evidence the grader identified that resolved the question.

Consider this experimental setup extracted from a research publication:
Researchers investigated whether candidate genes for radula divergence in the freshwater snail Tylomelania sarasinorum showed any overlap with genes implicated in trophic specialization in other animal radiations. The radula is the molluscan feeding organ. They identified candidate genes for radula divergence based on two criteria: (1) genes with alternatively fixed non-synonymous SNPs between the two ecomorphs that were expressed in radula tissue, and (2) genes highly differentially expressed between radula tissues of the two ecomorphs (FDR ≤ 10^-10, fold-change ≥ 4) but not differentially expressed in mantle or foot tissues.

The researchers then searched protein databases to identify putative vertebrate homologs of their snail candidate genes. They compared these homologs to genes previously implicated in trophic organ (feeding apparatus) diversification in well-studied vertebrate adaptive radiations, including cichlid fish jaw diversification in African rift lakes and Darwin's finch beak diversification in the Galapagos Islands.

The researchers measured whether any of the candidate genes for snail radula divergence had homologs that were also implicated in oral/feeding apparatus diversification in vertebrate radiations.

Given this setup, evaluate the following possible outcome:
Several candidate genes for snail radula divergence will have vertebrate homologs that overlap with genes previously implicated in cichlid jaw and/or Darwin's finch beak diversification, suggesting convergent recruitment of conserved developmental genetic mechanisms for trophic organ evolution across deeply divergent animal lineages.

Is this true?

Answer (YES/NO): YES